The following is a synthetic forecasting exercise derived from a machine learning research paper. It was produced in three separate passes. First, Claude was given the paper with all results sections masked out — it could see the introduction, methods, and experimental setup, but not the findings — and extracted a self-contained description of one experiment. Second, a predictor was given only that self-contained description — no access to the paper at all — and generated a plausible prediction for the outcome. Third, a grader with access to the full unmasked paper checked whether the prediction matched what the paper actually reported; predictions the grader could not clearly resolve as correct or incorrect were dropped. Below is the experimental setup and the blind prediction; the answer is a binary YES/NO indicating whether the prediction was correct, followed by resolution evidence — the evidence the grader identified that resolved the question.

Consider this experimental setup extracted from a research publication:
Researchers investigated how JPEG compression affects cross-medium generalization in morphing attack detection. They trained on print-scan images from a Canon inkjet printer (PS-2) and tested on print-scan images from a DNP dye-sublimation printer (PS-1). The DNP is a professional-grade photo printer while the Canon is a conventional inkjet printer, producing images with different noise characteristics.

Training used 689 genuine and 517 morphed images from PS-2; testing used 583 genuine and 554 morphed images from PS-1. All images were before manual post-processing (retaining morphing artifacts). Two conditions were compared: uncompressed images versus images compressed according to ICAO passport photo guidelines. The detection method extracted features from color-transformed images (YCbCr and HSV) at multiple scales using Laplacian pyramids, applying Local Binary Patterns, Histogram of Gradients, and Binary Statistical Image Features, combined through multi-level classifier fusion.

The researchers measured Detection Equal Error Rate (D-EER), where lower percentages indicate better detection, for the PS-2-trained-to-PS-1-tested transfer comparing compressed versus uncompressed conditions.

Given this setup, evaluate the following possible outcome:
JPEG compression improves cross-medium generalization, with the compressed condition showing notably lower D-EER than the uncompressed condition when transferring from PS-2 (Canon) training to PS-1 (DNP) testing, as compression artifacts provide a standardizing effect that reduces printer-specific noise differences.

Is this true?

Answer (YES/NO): YES